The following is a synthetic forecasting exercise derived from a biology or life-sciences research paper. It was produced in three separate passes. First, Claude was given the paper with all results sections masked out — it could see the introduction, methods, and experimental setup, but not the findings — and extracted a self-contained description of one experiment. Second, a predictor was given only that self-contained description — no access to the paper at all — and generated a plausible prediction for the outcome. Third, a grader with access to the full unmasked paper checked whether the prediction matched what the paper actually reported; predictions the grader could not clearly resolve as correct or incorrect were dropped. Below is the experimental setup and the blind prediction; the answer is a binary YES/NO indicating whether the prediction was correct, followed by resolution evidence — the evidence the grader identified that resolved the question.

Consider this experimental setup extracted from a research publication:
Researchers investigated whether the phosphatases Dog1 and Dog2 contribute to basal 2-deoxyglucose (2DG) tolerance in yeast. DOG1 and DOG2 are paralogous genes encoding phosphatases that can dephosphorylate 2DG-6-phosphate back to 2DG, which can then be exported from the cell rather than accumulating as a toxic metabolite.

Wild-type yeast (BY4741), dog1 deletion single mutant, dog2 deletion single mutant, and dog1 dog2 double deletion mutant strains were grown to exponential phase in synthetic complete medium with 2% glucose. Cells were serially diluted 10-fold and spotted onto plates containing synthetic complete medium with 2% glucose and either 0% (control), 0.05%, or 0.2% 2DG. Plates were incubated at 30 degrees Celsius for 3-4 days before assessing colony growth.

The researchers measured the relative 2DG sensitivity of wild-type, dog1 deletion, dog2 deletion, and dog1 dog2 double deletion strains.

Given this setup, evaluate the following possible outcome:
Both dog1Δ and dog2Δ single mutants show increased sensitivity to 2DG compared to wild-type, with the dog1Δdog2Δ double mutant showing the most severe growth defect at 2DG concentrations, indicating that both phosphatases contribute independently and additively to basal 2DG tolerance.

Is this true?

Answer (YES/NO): NO